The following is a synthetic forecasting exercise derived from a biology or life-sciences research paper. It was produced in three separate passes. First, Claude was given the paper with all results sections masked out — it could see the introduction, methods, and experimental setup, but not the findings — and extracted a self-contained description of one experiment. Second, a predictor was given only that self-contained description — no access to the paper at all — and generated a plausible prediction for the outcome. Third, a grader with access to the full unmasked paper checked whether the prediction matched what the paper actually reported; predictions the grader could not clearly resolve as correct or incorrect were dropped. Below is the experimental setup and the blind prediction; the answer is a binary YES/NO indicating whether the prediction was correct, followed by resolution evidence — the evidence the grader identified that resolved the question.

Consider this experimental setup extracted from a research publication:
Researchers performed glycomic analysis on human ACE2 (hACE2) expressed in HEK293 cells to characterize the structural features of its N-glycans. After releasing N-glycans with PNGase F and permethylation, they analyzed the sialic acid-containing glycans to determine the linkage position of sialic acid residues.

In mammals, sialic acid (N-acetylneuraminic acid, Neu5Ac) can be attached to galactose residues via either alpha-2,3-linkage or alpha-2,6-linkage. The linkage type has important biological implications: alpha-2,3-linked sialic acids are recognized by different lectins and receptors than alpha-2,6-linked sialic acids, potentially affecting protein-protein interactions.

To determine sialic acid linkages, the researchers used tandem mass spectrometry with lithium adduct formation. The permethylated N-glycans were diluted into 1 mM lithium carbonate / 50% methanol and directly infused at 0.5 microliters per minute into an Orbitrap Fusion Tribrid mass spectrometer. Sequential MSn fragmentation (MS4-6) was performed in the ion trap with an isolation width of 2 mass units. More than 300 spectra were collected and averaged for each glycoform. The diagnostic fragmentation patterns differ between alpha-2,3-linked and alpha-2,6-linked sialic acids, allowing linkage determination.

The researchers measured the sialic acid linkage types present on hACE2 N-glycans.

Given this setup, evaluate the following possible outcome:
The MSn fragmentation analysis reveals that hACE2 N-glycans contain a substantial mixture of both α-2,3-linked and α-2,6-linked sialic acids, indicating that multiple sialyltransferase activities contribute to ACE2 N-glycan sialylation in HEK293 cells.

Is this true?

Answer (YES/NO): NO